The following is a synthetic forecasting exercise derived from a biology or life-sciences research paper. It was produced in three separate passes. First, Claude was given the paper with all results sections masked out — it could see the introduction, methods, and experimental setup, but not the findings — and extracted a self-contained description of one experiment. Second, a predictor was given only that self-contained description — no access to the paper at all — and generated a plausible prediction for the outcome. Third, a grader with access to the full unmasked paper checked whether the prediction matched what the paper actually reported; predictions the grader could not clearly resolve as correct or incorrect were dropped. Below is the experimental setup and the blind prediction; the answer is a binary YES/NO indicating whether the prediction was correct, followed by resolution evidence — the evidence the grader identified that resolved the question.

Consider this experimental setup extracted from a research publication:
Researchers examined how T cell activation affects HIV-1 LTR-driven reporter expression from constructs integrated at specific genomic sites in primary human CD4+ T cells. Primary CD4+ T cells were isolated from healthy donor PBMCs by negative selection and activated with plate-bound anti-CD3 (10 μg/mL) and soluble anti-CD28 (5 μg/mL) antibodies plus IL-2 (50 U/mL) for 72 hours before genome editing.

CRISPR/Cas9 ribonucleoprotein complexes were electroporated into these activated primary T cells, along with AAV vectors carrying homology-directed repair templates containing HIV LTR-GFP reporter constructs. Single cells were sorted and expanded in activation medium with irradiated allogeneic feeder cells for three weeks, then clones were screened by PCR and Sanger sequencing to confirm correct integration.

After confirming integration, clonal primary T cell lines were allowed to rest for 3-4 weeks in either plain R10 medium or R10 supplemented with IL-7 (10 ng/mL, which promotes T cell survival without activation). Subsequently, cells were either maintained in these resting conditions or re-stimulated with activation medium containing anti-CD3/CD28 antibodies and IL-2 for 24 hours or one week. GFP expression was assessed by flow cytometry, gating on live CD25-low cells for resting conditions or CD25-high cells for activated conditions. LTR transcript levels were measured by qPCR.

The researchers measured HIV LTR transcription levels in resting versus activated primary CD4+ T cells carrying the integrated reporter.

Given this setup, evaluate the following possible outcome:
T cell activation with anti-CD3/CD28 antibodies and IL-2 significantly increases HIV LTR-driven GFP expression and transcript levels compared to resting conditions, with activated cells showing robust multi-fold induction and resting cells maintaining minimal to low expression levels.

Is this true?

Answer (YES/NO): NO